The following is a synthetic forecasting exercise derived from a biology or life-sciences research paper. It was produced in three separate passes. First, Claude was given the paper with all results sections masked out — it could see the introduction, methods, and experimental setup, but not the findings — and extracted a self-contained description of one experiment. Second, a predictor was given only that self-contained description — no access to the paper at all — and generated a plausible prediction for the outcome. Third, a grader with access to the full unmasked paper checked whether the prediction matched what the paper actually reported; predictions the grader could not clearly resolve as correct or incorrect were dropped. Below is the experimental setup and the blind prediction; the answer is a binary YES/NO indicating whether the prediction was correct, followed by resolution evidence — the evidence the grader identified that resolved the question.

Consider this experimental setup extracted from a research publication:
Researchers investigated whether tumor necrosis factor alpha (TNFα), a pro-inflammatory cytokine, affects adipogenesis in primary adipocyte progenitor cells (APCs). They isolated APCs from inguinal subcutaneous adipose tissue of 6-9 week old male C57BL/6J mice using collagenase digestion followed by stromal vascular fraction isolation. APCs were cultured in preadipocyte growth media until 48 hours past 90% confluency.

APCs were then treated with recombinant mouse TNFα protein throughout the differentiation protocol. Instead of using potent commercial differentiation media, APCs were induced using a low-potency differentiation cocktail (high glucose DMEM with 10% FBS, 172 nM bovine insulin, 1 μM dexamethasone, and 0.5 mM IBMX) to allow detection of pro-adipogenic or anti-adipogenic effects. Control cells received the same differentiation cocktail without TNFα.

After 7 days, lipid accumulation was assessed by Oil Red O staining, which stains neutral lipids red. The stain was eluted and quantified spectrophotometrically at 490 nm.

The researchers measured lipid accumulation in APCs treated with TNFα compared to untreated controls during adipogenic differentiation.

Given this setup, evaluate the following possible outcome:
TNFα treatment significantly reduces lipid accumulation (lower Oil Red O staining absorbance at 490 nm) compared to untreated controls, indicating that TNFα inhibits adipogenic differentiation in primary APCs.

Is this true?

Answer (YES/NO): YES